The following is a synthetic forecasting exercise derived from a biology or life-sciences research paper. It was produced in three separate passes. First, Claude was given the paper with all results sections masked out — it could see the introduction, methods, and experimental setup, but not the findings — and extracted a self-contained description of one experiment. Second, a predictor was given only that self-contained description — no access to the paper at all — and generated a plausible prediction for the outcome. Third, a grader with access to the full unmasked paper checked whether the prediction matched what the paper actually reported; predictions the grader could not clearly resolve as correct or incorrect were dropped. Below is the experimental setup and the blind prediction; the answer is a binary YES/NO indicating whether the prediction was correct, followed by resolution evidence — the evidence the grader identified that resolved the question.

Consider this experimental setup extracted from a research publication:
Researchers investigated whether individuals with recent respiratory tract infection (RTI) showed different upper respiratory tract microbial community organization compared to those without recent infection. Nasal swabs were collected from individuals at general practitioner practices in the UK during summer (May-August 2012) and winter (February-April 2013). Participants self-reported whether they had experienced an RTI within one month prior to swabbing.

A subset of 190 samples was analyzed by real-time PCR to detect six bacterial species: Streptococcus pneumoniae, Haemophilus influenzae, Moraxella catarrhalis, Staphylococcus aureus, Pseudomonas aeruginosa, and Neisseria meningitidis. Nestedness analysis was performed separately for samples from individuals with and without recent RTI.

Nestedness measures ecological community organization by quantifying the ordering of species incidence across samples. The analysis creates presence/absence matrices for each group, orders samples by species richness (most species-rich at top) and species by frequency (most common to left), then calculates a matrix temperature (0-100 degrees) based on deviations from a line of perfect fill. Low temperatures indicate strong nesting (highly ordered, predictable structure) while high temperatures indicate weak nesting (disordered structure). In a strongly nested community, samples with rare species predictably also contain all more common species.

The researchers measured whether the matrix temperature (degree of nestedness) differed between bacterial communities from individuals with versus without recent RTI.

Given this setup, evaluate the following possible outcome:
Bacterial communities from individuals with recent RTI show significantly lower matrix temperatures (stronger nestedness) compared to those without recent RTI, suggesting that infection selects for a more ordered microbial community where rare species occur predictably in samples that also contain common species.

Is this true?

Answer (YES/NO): NO